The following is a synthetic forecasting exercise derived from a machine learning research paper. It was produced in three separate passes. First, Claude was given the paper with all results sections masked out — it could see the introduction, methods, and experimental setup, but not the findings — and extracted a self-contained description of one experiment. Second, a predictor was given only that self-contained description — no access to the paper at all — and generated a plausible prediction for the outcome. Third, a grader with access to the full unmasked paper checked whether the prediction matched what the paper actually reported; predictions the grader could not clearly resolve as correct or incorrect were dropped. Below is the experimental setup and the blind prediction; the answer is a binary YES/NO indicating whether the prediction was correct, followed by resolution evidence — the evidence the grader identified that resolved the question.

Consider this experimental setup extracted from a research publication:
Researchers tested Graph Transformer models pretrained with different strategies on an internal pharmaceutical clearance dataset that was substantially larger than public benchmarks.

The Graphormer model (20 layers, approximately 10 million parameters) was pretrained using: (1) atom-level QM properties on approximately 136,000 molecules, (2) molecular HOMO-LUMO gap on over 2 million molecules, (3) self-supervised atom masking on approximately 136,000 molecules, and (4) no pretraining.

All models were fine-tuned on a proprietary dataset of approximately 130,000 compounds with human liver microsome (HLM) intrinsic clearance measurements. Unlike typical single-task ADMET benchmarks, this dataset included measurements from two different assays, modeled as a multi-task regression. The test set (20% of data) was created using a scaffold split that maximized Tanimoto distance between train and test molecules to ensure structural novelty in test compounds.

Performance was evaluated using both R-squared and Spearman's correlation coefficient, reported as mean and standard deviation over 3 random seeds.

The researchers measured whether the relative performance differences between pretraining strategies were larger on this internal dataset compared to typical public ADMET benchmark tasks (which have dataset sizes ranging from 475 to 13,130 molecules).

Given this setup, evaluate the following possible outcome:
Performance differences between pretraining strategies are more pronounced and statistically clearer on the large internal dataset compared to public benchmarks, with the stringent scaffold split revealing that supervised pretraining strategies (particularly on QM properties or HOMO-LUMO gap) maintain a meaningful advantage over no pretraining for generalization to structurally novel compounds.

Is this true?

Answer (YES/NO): YES